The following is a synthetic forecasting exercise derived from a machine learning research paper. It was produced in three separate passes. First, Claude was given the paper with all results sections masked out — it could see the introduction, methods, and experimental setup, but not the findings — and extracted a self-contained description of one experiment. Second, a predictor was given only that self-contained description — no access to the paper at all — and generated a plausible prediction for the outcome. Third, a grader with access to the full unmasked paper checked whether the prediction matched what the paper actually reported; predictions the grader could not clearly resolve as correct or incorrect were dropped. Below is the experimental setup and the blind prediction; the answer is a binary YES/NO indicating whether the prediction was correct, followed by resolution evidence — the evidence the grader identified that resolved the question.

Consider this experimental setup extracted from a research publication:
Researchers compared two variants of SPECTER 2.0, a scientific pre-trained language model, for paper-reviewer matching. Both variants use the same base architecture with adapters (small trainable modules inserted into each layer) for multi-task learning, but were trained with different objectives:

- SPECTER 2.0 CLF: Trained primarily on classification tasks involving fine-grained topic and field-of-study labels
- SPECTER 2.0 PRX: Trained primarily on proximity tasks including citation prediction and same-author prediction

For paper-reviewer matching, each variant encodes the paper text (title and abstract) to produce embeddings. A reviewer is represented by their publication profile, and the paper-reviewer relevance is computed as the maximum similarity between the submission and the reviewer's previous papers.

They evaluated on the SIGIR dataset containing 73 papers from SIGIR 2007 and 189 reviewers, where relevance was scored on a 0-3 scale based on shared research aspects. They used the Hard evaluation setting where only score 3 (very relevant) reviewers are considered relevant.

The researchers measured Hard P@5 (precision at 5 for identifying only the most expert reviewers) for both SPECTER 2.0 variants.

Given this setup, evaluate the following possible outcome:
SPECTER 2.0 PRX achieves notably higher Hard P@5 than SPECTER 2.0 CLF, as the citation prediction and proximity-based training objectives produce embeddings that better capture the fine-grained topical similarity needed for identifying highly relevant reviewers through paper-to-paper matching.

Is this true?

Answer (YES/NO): YES